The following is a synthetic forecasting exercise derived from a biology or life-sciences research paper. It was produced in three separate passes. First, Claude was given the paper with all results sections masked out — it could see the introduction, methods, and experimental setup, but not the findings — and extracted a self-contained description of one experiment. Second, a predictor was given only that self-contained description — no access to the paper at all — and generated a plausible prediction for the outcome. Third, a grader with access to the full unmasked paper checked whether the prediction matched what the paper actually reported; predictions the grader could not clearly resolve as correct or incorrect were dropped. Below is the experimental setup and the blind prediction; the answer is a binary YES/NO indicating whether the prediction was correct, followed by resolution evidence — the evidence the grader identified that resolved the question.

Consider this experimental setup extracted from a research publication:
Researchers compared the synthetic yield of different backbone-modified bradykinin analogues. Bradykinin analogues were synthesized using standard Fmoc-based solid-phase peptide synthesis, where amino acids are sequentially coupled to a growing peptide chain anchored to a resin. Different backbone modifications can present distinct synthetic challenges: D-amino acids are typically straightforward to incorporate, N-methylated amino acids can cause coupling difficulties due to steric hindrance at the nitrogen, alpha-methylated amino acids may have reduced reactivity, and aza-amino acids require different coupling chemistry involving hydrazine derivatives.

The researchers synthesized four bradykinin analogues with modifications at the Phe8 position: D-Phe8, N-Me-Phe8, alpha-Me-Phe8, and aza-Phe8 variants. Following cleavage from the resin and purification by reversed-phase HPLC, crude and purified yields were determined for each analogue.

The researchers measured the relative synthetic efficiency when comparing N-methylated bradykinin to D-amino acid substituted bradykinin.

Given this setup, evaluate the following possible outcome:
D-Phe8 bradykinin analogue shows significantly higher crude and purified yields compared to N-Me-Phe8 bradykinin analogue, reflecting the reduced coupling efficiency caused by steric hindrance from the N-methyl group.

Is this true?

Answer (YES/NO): NO